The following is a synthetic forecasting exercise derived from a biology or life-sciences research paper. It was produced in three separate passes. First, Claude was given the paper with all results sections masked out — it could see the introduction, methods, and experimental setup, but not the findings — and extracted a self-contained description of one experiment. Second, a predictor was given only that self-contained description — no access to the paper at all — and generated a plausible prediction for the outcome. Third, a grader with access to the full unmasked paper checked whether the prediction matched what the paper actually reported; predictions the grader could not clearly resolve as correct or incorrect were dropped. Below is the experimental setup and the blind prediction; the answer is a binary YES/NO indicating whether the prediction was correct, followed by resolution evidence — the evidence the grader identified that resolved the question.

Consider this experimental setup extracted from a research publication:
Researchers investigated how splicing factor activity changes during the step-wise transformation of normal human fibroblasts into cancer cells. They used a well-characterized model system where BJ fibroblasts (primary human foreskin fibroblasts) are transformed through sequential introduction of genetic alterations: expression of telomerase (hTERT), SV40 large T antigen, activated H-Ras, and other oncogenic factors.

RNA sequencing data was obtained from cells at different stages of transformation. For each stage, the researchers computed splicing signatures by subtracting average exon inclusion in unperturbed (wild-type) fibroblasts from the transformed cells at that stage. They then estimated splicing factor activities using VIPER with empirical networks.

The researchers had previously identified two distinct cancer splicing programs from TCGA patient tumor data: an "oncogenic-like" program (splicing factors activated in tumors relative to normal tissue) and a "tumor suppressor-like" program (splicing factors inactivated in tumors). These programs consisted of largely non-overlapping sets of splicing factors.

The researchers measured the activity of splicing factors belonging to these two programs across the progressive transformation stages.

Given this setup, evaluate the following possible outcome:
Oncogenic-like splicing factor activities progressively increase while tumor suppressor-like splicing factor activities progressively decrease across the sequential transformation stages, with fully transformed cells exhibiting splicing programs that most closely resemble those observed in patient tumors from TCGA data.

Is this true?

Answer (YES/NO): NO